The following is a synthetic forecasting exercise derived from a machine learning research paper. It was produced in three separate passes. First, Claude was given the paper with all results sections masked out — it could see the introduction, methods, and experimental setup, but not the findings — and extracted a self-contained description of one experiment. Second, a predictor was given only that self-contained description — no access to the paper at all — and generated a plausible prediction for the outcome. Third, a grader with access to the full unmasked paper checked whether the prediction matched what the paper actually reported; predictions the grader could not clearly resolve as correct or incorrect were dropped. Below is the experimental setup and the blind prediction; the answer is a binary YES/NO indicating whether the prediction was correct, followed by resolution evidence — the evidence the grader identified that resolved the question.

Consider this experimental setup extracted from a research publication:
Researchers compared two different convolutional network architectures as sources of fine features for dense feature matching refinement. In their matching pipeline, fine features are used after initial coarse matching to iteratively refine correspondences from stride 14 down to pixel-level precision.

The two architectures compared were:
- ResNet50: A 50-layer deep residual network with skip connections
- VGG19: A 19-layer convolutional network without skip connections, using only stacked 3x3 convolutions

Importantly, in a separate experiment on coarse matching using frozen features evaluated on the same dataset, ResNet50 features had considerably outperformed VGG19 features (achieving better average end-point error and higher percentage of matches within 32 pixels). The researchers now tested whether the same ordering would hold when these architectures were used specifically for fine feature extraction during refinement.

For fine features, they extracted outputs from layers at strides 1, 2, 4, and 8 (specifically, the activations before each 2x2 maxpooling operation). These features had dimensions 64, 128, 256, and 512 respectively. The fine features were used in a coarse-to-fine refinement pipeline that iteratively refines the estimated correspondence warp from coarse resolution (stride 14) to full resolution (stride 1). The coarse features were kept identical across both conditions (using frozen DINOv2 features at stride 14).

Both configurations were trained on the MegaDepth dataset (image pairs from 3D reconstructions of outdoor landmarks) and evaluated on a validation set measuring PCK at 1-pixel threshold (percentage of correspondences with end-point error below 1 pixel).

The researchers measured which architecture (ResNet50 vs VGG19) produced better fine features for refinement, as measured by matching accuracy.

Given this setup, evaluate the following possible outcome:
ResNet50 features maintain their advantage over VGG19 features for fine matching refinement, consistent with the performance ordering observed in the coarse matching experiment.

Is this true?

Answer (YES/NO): NO